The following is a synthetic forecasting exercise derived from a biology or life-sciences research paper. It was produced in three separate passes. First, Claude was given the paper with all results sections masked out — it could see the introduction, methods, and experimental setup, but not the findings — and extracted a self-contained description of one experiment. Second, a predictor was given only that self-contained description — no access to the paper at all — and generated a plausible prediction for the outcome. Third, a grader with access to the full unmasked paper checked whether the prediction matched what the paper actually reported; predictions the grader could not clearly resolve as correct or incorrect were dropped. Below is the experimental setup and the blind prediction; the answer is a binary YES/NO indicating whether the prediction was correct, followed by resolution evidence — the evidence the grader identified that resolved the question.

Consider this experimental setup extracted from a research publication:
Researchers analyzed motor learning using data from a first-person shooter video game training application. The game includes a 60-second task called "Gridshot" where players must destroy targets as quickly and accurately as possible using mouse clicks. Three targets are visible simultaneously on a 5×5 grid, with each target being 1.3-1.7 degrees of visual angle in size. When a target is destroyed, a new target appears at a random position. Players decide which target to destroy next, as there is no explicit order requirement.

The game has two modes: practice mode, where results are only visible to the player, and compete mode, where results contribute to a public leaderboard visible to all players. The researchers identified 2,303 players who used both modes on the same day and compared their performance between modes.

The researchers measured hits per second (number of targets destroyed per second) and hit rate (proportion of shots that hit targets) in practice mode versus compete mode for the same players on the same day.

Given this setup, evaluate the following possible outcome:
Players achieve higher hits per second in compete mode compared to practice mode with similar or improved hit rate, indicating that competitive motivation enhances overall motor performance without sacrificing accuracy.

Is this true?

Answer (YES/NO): YES